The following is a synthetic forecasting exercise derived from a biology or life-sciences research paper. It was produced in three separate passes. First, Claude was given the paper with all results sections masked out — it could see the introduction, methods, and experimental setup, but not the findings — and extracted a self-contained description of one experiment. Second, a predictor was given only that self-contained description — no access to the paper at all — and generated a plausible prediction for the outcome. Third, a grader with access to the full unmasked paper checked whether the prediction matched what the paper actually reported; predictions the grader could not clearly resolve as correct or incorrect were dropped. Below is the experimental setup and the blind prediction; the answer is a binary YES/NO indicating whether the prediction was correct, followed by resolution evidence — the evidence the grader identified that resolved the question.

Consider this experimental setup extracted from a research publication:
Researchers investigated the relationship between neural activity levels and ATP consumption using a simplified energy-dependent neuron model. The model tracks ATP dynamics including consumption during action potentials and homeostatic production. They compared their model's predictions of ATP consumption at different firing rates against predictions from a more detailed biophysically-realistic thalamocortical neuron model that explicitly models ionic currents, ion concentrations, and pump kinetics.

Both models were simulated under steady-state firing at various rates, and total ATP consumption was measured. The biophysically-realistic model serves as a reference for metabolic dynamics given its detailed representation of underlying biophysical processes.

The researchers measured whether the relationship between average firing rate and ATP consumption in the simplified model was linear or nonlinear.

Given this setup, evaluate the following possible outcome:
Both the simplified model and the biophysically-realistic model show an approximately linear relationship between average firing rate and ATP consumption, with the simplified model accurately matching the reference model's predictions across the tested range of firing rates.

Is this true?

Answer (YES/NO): YES